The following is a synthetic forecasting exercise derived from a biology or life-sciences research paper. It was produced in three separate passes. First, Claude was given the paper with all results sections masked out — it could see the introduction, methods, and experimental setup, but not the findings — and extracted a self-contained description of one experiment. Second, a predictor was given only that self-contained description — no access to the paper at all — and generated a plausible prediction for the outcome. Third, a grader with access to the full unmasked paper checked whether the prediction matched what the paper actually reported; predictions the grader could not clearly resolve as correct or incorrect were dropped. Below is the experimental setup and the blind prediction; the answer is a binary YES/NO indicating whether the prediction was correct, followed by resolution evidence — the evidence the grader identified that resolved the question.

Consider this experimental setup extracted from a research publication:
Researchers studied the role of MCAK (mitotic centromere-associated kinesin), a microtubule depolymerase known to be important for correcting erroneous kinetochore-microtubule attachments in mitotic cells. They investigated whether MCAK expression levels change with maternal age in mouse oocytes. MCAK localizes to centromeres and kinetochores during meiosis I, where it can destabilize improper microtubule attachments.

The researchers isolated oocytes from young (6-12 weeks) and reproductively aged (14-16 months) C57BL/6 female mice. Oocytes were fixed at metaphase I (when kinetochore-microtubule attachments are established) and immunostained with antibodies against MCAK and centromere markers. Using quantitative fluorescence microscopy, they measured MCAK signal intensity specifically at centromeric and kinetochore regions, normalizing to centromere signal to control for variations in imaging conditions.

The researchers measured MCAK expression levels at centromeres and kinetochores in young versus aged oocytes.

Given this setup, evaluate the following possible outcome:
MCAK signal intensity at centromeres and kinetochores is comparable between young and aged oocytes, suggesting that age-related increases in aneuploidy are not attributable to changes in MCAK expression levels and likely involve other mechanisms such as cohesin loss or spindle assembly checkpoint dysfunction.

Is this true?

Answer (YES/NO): NO